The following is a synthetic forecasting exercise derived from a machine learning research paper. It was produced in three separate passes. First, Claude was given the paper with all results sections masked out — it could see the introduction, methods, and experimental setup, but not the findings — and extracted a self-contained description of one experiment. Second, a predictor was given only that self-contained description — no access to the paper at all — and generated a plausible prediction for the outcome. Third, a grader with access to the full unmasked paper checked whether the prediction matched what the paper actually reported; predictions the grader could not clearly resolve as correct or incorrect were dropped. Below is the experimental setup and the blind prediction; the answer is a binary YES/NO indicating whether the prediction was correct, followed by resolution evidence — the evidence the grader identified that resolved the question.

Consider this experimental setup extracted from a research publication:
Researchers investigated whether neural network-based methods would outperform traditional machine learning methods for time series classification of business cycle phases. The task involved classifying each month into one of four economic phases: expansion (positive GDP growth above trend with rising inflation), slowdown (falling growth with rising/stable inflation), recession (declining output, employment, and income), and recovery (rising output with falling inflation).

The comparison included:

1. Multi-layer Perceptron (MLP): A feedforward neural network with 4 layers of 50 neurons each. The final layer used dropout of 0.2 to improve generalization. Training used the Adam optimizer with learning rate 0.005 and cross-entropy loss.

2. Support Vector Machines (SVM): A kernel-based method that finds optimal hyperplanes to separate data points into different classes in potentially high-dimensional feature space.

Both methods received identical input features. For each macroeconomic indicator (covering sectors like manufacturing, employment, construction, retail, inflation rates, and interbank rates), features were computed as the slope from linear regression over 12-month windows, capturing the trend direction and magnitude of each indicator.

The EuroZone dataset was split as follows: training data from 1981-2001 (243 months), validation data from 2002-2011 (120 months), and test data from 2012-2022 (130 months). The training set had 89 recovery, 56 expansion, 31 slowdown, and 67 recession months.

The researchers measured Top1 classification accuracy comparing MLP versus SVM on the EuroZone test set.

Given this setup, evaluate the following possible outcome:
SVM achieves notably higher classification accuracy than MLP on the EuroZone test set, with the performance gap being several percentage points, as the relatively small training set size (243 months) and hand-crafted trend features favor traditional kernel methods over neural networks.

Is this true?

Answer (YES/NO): NO